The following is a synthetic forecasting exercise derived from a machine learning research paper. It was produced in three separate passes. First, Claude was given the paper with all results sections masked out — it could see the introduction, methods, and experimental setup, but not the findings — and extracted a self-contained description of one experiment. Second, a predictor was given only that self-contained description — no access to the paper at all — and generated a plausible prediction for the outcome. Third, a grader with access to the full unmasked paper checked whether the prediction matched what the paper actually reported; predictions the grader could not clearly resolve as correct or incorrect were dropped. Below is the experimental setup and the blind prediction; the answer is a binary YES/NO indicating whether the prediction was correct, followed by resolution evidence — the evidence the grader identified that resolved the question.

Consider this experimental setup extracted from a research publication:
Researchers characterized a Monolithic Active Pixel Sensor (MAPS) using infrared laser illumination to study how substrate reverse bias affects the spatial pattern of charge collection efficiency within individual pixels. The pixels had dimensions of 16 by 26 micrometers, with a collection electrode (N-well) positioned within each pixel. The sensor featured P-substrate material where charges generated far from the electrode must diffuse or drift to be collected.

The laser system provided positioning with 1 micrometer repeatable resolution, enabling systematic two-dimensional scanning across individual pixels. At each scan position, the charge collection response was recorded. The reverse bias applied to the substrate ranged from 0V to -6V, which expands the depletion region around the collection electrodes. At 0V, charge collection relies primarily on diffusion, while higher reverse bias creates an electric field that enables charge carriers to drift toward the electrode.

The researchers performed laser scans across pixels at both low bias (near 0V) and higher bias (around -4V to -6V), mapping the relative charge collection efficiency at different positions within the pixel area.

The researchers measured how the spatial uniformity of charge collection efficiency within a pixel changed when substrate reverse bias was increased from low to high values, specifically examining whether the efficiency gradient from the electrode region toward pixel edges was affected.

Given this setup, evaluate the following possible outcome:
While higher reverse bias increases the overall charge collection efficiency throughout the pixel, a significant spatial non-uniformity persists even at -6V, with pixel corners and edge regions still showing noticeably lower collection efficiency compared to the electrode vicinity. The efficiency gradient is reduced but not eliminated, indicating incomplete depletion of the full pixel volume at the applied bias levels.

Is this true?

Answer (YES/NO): YES